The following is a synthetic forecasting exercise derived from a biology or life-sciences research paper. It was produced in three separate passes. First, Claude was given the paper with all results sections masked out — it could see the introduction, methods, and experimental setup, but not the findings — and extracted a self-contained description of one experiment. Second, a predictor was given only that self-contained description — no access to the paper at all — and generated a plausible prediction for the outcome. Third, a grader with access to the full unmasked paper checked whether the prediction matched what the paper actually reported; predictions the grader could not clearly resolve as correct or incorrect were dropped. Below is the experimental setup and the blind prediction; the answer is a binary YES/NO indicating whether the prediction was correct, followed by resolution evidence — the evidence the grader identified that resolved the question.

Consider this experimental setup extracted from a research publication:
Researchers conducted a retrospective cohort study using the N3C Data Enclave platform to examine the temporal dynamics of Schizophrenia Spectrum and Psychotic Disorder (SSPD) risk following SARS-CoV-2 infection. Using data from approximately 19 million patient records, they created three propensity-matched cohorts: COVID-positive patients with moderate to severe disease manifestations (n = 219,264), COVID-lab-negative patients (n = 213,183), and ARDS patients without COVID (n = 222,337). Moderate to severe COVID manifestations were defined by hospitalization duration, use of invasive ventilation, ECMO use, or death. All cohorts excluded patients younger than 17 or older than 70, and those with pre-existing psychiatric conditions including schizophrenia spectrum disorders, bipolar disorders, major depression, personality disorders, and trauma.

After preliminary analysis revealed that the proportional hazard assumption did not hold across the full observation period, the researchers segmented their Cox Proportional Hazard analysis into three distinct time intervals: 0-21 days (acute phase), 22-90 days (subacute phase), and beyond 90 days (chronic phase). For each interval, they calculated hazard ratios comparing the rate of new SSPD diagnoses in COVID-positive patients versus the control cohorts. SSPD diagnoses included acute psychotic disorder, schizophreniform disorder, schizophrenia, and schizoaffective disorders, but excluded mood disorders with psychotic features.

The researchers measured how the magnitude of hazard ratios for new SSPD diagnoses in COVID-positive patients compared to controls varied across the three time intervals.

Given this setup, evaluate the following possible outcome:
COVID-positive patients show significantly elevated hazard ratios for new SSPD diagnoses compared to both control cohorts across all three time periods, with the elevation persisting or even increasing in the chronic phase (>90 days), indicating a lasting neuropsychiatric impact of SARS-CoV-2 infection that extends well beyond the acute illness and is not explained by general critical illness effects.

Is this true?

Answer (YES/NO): NO